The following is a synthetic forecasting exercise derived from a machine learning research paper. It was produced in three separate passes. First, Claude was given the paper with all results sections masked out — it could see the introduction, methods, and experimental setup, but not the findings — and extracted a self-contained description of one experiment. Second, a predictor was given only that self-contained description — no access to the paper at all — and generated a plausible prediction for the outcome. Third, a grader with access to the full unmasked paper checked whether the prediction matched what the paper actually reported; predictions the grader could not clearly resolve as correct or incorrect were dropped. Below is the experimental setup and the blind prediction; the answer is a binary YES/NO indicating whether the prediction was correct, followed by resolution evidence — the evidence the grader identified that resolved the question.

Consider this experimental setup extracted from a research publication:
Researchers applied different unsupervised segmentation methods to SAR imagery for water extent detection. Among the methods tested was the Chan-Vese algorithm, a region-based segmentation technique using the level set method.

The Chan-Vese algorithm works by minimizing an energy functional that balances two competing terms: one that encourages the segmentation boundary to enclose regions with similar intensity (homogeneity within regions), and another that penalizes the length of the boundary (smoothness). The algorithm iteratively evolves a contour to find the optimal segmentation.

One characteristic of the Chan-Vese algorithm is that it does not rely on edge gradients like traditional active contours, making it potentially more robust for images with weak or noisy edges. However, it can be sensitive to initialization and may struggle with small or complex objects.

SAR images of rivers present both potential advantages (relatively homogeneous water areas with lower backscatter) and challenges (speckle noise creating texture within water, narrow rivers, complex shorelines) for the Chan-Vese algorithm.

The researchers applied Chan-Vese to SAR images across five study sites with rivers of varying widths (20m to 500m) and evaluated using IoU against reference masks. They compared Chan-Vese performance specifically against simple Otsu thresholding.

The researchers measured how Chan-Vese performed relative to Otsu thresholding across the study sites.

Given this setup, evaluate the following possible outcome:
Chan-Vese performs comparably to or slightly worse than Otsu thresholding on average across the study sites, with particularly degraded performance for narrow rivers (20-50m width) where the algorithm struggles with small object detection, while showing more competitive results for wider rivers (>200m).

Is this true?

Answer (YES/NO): NO